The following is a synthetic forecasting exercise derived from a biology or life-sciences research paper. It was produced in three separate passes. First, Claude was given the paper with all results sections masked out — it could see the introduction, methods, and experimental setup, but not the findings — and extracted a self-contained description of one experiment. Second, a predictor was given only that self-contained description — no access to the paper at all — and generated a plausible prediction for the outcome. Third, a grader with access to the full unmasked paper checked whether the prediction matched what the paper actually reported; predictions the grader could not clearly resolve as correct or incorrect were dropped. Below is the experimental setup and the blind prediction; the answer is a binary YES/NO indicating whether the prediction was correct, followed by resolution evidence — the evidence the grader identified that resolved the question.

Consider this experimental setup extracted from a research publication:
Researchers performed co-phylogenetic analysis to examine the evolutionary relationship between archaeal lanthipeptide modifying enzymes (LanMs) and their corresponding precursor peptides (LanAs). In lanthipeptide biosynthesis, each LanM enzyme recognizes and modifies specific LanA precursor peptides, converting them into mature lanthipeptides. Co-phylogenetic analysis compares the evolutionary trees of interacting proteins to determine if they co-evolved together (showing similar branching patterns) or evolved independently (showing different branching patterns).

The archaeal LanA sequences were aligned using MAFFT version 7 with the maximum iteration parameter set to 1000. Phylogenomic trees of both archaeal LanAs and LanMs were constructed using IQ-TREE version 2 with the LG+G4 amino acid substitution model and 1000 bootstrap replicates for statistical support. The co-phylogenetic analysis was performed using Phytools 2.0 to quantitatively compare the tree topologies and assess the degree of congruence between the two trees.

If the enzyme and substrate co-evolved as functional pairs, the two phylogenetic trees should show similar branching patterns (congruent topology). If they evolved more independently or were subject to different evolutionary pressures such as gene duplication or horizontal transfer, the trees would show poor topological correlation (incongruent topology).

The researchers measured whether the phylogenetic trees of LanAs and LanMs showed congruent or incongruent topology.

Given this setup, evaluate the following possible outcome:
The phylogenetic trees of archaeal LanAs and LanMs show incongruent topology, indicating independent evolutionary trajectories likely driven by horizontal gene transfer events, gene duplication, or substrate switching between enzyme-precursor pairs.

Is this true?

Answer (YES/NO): NO